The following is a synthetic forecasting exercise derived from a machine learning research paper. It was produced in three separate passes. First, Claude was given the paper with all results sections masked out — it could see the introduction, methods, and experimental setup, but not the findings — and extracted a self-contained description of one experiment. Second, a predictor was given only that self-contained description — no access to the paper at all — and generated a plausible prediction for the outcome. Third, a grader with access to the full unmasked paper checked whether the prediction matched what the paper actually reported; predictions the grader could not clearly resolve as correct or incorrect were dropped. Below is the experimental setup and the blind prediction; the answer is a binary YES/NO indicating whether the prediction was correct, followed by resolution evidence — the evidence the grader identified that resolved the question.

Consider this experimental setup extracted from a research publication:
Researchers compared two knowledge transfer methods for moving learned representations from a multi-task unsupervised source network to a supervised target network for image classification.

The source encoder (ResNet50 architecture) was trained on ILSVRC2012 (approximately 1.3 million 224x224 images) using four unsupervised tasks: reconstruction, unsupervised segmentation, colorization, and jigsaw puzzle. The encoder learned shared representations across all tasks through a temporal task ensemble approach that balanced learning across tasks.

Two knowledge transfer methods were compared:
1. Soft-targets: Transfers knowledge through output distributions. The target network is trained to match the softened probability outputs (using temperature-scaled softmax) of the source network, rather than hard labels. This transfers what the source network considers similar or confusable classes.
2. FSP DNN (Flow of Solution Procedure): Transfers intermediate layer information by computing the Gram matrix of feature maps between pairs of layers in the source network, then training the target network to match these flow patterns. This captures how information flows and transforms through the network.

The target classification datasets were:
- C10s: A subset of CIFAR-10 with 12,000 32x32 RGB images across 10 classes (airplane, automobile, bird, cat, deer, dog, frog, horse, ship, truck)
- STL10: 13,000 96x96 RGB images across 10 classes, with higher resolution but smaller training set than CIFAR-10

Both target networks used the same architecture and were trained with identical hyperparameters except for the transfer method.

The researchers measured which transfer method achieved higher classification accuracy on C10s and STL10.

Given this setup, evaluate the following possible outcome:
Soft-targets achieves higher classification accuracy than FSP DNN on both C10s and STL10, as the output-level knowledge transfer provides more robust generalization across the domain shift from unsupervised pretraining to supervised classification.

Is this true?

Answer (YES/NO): NO